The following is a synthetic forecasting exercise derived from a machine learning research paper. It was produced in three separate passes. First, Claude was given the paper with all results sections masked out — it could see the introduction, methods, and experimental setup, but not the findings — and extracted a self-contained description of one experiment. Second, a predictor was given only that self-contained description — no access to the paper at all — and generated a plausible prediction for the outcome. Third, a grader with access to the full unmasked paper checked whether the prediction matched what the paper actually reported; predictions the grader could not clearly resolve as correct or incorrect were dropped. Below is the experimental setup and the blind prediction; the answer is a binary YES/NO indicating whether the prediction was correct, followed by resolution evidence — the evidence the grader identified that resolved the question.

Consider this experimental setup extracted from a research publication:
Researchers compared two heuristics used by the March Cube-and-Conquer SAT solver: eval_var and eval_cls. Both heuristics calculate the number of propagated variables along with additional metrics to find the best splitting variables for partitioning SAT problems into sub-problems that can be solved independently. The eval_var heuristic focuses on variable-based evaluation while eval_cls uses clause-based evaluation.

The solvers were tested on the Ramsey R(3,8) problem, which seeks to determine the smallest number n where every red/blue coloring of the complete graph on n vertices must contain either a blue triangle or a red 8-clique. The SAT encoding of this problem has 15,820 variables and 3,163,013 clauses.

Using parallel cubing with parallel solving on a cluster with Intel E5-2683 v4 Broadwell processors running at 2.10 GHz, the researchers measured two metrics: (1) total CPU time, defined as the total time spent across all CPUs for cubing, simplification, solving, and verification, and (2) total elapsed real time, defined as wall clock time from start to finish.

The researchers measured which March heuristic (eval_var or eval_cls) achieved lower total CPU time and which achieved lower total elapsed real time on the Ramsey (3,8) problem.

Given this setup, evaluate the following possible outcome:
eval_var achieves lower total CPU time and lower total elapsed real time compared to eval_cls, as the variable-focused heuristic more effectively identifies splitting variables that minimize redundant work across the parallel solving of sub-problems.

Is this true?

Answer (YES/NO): NO